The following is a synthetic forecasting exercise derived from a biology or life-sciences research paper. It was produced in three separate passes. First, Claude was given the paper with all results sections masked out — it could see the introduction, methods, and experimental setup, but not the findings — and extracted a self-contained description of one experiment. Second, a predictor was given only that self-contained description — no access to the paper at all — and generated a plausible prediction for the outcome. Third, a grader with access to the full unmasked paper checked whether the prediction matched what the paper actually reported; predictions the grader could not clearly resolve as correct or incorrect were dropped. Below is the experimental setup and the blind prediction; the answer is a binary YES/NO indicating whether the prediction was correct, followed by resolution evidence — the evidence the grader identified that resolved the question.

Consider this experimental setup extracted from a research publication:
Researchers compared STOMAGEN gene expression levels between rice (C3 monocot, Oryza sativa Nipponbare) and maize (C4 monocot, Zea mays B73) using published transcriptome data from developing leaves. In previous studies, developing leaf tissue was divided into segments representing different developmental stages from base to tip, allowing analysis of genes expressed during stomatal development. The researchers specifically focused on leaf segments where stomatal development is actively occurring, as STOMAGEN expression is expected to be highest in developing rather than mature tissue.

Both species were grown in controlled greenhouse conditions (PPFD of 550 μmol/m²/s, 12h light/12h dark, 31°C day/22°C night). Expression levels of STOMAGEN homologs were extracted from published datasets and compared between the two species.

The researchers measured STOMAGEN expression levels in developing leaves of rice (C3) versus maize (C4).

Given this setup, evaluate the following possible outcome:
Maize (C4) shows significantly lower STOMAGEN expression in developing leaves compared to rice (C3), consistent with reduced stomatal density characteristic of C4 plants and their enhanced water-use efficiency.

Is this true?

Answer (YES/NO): YES